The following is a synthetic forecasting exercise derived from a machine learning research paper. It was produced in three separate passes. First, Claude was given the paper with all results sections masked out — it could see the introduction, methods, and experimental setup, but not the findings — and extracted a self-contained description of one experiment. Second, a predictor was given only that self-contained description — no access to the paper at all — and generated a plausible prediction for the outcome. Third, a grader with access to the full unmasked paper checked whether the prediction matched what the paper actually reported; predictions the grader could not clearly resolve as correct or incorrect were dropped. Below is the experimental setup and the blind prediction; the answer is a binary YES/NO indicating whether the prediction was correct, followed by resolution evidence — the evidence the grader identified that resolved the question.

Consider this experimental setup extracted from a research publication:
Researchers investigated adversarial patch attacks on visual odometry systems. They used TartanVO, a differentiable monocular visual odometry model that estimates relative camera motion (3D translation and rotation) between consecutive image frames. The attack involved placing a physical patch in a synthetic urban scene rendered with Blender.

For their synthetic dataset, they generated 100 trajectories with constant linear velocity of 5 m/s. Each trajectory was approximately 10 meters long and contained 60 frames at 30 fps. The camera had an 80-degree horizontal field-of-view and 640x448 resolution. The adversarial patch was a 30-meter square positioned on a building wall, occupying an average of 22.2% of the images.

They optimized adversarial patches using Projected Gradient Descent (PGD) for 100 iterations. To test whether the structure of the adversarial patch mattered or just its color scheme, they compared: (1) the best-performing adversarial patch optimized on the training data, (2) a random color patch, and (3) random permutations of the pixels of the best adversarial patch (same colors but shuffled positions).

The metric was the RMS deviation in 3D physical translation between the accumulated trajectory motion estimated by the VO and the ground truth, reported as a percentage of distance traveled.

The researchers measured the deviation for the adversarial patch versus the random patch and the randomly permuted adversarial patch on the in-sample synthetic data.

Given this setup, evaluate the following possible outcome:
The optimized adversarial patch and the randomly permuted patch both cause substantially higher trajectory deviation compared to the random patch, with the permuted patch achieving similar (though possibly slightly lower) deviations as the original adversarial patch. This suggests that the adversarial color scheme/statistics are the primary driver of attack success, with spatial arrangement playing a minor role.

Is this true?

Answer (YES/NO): NO